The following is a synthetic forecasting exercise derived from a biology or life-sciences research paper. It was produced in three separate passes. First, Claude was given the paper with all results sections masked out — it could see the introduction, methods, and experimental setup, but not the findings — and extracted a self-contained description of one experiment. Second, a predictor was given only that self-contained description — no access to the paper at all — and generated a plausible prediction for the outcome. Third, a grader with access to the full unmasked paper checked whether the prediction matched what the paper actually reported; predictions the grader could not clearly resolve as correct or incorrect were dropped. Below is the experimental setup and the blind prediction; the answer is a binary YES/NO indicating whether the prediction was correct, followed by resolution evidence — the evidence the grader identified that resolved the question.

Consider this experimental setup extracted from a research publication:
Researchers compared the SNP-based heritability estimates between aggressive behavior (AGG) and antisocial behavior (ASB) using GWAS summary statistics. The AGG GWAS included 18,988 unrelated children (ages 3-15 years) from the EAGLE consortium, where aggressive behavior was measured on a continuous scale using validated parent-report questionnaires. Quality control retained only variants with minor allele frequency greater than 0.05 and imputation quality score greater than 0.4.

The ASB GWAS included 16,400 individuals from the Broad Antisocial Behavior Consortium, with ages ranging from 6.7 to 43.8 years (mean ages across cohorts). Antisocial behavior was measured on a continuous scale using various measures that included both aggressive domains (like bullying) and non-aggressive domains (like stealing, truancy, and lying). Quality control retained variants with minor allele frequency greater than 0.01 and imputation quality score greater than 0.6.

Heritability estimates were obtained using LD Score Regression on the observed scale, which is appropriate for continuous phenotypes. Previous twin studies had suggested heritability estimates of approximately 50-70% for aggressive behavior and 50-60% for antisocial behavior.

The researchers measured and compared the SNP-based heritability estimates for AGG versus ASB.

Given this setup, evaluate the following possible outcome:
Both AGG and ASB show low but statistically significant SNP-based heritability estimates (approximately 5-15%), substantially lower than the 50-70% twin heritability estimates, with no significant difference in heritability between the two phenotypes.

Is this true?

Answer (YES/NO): YES